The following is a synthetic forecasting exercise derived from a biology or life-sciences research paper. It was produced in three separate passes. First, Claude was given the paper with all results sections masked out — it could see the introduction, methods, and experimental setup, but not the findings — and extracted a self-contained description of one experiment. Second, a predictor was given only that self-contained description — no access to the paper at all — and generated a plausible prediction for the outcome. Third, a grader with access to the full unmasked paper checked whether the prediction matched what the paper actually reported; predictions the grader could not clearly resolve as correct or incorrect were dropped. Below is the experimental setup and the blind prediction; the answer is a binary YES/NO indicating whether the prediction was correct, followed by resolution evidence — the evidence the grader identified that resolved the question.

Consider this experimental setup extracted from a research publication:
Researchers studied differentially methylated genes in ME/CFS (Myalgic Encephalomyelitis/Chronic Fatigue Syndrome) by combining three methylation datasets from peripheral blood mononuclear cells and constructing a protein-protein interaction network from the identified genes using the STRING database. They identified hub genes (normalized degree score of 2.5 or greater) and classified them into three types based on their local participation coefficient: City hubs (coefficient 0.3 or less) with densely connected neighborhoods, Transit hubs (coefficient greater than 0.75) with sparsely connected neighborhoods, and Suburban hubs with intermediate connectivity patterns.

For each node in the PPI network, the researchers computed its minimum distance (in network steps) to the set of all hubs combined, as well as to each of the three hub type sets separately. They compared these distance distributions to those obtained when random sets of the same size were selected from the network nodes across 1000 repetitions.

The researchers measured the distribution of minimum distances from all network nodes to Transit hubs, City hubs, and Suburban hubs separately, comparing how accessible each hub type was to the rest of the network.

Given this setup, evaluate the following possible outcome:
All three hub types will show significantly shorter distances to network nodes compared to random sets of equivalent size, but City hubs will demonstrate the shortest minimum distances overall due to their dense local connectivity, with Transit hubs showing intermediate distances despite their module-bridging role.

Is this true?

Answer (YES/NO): NO